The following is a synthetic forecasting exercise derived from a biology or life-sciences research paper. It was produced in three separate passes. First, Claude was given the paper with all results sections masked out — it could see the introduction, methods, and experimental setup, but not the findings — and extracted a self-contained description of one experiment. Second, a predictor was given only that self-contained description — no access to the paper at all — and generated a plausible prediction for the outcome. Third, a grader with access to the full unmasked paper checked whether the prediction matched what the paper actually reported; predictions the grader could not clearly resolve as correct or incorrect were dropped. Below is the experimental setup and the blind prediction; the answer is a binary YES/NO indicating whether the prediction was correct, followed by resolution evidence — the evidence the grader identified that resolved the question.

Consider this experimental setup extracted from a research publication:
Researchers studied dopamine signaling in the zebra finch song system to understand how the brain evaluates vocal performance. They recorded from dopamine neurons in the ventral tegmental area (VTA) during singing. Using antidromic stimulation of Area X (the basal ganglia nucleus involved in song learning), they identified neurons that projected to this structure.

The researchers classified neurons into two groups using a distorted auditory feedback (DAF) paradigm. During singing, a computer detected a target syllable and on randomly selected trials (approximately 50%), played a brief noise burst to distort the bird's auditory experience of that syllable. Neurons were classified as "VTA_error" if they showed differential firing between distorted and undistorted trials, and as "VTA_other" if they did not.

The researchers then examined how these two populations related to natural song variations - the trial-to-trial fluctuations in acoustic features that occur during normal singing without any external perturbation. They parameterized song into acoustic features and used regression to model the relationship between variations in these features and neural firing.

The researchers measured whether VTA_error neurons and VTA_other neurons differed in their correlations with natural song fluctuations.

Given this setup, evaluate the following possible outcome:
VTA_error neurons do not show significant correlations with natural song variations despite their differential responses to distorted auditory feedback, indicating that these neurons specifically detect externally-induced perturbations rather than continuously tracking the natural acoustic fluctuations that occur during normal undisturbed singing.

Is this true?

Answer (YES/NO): NO